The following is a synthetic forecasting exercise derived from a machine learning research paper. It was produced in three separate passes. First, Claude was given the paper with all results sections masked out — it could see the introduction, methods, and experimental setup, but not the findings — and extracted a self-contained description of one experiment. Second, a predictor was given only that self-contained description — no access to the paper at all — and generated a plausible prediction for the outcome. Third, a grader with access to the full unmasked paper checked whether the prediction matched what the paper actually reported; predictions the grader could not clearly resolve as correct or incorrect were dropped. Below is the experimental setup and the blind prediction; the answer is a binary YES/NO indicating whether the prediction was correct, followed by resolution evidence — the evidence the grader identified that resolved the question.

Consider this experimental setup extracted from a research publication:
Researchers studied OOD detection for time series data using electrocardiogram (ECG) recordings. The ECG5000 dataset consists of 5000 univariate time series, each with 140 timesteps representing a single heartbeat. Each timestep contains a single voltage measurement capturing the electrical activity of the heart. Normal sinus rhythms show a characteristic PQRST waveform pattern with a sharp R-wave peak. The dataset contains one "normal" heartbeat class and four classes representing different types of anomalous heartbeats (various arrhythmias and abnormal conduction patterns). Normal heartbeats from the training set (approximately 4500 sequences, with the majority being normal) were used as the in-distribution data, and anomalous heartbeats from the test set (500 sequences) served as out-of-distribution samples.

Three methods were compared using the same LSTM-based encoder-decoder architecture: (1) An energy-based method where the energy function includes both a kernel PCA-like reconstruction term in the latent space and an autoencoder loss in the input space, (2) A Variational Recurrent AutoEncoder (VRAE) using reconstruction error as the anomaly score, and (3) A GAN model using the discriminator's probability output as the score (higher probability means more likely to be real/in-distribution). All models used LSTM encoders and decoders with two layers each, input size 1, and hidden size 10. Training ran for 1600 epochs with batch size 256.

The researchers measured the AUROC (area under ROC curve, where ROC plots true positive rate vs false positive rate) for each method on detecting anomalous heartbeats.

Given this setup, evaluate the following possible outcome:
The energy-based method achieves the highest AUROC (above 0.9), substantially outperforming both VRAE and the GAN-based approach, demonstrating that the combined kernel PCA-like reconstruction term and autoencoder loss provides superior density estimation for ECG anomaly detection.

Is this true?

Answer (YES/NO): NO